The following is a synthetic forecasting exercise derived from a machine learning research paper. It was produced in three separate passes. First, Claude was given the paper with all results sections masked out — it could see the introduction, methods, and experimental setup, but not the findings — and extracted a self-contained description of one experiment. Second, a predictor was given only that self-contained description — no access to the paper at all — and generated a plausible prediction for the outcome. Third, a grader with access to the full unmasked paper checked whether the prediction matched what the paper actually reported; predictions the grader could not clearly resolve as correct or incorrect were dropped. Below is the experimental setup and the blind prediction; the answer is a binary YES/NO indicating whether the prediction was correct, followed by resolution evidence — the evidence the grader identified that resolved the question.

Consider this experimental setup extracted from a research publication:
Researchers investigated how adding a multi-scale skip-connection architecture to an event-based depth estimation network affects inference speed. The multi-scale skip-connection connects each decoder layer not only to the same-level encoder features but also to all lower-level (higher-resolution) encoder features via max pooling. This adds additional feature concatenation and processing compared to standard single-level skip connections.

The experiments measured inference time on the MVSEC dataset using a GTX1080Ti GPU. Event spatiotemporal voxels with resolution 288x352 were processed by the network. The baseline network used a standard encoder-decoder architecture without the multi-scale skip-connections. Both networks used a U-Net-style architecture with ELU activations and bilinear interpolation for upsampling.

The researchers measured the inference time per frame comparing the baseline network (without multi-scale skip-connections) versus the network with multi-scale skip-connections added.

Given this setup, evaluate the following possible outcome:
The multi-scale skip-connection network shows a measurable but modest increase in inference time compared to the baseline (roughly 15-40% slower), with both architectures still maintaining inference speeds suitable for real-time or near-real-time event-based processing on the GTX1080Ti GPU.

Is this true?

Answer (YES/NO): NO